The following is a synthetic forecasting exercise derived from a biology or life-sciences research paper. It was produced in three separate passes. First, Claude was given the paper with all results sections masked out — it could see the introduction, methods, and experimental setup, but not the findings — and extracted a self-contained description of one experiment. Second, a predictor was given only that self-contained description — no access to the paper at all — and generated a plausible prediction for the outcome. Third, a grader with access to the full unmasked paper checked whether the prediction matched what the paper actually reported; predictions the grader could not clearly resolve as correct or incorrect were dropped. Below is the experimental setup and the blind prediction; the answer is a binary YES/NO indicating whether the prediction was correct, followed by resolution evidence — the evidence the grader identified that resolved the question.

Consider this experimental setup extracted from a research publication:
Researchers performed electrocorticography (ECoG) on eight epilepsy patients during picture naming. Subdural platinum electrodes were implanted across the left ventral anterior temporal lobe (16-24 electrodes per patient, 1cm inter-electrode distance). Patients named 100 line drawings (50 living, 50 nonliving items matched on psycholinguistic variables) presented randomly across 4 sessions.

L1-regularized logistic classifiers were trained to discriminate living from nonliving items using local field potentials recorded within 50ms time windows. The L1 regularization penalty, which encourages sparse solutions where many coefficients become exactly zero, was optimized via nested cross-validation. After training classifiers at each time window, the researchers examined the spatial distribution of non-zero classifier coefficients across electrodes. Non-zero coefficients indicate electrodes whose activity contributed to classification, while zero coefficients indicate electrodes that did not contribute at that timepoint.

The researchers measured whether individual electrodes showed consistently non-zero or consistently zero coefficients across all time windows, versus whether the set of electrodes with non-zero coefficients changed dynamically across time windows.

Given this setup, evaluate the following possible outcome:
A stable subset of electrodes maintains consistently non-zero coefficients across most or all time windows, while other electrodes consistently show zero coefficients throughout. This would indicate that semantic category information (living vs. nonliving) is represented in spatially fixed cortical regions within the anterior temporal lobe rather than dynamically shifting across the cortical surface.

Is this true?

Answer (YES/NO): NO